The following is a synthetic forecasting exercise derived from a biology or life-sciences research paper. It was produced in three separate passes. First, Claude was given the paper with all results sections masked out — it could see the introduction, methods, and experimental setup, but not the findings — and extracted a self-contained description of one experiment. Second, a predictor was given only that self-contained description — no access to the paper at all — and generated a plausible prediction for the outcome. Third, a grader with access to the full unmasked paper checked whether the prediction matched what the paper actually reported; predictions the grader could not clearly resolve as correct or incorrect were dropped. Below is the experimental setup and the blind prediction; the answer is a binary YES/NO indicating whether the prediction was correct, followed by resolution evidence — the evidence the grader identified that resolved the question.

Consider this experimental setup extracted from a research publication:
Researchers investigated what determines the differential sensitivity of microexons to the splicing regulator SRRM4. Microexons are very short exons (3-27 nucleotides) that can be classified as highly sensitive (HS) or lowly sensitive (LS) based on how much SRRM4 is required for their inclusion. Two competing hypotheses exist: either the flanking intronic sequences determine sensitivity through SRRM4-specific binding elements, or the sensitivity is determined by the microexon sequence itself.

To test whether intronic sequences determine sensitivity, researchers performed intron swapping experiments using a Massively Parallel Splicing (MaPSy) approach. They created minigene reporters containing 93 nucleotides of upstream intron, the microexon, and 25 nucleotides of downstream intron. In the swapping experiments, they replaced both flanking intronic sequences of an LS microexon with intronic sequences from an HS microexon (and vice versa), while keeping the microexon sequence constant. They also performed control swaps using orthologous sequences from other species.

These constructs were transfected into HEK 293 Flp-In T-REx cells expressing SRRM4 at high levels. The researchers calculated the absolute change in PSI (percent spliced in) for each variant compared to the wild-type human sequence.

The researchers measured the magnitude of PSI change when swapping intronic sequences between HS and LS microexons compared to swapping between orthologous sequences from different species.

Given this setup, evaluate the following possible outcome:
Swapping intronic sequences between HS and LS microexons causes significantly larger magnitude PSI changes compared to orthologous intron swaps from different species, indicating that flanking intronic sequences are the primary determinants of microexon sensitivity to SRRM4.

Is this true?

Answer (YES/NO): YES